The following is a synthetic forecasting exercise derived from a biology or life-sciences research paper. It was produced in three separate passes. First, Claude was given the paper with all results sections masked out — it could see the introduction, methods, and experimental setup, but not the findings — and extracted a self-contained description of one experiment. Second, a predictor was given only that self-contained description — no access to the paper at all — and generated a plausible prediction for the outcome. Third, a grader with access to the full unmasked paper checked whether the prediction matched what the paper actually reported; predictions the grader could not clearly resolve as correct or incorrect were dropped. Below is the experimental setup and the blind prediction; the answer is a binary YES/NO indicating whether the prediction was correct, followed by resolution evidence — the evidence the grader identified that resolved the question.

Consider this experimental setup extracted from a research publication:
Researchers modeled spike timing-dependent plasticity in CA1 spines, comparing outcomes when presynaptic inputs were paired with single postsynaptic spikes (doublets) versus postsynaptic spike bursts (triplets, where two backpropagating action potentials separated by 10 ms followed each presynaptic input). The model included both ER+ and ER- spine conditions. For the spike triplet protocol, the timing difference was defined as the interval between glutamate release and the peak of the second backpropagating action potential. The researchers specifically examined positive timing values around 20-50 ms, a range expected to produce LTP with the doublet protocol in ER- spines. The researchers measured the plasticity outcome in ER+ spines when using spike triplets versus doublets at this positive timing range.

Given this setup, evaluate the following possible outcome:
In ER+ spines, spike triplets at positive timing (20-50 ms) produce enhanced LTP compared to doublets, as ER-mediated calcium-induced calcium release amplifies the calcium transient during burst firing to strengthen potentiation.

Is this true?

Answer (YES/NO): NO